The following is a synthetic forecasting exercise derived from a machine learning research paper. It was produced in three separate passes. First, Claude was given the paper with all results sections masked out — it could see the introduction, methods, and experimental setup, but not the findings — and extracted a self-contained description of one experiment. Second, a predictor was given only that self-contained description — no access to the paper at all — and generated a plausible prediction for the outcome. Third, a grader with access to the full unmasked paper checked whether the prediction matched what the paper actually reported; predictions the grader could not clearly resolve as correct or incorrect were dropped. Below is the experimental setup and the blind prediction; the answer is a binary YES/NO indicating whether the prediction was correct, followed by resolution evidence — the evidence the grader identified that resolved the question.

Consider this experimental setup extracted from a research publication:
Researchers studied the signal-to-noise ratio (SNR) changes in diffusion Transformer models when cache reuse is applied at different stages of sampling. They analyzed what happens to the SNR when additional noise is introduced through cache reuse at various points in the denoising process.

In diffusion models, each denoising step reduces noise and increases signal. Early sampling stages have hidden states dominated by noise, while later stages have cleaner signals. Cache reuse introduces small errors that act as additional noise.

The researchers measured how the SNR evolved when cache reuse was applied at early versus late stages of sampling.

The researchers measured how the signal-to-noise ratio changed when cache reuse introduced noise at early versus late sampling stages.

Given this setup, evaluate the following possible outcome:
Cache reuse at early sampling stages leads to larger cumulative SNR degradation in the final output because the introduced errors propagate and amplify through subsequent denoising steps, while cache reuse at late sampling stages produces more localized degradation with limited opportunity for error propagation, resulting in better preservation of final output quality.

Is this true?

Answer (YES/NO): NO